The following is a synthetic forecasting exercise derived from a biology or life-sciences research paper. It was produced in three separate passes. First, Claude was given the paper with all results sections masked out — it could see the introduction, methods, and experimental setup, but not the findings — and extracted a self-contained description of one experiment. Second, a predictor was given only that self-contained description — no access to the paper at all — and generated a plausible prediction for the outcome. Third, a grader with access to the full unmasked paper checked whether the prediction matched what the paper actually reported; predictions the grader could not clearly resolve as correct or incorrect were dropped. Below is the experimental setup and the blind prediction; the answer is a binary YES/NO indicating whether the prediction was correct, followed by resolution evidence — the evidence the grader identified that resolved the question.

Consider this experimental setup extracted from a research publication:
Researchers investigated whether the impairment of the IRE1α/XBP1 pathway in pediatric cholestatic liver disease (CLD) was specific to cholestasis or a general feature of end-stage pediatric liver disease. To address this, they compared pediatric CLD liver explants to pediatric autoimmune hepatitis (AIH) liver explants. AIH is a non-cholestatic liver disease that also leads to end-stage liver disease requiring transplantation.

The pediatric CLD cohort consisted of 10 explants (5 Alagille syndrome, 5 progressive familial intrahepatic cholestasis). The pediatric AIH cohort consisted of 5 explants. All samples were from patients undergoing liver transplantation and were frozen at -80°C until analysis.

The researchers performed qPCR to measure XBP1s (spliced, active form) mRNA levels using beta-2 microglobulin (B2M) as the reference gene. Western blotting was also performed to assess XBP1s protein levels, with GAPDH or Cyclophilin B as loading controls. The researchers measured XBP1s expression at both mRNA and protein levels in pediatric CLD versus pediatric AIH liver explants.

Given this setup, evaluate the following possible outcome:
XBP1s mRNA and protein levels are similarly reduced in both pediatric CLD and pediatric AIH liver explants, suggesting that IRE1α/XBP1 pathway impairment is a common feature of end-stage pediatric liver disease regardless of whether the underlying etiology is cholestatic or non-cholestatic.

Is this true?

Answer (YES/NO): NO